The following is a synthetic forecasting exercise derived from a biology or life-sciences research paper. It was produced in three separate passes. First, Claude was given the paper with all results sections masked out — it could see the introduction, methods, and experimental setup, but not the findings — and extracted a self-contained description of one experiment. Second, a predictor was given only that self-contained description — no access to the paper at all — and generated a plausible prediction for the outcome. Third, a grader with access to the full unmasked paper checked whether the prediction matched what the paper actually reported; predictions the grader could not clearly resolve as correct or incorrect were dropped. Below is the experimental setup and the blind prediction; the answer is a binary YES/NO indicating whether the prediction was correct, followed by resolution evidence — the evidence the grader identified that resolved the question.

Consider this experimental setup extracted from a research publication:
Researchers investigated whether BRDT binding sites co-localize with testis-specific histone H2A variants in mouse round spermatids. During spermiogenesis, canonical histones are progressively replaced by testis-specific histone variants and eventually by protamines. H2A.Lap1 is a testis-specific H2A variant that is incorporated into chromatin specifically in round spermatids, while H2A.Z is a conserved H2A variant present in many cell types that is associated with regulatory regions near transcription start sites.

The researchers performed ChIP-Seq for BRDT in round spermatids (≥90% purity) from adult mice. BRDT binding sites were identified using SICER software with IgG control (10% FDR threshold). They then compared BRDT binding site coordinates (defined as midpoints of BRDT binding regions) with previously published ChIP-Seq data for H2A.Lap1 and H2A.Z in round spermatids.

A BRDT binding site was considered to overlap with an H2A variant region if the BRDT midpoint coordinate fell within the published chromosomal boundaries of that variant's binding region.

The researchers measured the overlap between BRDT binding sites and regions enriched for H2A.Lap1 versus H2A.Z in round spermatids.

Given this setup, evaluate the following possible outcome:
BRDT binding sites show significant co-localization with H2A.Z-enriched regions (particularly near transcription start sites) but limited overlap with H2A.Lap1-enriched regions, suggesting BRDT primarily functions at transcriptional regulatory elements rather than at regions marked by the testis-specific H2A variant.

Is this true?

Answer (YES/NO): YES